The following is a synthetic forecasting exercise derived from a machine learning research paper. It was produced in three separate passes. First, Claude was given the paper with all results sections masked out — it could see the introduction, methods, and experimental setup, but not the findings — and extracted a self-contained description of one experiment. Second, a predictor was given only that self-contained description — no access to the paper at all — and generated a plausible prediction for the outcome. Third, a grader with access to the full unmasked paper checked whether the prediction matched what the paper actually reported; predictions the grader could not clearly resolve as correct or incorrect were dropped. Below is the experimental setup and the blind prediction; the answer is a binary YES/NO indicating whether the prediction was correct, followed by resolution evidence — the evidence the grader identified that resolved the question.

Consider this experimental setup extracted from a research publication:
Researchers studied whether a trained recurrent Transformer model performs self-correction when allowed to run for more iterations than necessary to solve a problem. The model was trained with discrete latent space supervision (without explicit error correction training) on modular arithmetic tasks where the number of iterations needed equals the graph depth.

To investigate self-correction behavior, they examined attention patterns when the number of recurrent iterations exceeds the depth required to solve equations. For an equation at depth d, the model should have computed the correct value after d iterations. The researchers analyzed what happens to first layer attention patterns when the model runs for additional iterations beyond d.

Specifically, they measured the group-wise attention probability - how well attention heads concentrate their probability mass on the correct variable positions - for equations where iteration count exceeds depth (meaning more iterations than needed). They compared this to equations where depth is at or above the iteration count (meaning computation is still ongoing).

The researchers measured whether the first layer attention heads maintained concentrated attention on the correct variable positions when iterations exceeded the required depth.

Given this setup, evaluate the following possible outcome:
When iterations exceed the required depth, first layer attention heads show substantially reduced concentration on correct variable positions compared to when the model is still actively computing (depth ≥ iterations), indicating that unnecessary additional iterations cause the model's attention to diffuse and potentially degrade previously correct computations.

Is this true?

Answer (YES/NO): YES